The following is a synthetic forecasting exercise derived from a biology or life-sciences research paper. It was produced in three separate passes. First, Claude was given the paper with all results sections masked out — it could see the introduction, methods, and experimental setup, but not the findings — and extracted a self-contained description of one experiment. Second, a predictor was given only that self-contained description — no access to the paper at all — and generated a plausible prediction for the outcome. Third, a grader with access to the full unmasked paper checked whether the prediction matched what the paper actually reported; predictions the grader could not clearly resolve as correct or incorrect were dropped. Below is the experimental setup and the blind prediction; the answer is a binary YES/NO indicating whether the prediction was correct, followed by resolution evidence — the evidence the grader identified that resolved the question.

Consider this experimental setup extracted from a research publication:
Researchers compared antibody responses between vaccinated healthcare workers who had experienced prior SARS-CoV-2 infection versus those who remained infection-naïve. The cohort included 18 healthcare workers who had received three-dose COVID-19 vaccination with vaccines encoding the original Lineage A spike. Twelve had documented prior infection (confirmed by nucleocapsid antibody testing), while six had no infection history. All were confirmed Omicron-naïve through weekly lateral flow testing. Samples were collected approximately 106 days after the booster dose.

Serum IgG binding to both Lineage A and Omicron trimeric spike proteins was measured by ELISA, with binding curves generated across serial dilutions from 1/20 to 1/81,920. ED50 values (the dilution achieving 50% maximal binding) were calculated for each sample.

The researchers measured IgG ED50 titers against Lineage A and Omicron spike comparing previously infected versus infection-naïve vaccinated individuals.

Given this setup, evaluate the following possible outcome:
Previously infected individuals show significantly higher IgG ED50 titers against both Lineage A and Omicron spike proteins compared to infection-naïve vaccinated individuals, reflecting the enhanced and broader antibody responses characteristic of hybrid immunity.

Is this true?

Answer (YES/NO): NO